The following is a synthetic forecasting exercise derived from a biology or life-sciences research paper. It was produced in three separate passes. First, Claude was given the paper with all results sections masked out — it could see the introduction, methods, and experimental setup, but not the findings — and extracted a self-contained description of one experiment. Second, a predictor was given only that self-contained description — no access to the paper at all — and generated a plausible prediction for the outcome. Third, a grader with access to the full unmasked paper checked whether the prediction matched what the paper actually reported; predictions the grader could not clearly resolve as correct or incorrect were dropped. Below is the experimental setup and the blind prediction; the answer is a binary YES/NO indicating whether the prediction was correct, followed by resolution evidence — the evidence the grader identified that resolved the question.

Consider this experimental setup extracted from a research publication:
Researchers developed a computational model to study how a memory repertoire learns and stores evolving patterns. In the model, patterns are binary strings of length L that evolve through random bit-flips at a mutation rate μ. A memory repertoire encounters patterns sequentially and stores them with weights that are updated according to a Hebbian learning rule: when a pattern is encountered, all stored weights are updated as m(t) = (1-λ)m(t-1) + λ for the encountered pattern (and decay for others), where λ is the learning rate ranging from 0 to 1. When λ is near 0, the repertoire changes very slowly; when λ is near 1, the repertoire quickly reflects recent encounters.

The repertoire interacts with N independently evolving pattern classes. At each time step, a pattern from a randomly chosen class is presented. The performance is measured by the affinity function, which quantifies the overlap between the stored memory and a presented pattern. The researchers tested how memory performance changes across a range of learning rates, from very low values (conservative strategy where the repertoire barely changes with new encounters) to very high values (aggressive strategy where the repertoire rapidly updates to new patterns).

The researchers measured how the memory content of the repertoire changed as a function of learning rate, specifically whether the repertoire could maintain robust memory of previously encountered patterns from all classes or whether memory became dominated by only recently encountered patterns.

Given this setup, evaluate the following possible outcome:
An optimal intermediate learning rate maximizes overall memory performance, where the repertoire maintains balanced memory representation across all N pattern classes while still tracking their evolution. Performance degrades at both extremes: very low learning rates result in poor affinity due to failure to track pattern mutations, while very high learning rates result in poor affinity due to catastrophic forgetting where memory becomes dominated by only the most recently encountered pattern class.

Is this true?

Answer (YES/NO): YES